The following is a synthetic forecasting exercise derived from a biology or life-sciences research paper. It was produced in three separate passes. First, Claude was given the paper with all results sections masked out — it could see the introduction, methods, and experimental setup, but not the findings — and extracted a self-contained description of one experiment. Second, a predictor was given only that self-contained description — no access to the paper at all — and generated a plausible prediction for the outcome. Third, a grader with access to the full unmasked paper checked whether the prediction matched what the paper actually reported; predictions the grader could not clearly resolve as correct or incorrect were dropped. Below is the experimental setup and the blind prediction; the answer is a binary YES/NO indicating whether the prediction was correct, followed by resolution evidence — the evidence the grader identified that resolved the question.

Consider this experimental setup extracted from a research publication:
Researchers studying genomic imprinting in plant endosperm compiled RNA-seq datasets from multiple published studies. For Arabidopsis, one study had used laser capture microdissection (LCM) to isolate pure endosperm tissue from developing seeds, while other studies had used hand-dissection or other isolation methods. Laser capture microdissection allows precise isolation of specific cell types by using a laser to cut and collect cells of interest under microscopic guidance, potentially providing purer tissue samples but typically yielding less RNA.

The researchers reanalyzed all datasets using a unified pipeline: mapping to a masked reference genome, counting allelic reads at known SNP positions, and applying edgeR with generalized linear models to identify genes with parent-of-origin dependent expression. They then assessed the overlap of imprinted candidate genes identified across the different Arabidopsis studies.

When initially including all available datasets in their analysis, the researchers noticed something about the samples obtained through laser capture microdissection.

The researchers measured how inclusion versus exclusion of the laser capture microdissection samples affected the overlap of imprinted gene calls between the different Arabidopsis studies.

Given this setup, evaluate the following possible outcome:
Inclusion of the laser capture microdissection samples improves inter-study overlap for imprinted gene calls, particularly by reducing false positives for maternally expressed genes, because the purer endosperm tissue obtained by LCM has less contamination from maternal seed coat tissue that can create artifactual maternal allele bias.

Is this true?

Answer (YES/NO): NO